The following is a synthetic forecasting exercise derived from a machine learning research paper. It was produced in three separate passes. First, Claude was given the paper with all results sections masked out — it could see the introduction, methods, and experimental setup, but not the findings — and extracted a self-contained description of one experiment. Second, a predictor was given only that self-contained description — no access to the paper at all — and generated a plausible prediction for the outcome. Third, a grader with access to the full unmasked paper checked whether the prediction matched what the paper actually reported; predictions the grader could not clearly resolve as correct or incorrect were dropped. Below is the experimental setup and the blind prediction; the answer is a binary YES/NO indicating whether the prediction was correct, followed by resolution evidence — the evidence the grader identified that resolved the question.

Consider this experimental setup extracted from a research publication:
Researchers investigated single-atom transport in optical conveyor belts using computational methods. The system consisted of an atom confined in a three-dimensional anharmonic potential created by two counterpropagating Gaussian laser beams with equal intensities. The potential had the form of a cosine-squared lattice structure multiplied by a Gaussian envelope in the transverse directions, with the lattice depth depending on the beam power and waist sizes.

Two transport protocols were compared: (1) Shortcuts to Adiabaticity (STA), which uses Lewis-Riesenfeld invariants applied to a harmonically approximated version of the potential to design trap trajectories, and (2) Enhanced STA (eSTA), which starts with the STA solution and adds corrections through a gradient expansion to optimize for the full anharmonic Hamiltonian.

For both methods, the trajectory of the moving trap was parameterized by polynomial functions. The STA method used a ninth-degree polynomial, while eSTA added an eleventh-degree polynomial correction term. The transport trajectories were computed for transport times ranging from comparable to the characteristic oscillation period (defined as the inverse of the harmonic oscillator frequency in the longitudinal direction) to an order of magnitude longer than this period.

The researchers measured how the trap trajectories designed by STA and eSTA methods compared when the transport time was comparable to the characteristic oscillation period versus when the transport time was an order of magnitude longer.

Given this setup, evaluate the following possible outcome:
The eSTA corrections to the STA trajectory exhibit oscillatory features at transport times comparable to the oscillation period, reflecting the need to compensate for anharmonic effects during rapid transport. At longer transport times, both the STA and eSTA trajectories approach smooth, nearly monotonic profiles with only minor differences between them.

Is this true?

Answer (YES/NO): NO